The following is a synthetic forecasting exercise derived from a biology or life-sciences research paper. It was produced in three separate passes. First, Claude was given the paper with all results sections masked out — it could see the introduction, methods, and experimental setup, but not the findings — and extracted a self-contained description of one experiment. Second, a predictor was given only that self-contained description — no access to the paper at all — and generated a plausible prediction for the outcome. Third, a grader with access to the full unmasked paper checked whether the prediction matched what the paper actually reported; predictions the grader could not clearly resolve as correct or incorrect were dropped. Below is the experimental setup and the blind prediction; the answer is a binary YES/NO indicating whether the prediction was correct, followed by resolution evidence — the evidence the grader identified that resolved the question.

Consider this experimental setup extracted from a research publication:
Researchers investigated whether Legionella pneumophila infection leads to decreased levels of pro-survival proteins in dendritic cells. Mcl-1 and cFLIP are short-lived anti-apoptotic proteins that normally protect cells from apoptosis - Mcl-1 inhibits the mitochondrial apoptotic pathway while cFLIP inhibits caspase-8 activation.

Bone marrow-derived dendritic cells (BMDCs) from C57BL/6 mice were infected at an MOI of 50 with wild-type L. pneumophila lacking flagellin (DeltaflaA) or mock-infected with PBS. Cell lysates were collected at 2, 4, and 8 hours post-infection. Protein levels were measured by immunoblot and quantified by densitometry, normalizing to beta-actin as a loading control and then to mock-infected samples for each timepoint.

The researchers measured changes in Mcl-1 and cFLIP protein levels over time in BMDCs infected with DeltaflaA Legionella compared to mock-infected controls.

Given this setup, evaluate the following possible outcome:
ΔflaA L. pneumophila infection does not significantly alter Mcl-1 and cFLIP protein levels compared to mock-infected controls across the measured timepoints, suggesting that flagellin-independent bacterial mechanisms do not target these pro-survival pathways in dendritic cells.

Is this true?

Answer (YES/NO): NO